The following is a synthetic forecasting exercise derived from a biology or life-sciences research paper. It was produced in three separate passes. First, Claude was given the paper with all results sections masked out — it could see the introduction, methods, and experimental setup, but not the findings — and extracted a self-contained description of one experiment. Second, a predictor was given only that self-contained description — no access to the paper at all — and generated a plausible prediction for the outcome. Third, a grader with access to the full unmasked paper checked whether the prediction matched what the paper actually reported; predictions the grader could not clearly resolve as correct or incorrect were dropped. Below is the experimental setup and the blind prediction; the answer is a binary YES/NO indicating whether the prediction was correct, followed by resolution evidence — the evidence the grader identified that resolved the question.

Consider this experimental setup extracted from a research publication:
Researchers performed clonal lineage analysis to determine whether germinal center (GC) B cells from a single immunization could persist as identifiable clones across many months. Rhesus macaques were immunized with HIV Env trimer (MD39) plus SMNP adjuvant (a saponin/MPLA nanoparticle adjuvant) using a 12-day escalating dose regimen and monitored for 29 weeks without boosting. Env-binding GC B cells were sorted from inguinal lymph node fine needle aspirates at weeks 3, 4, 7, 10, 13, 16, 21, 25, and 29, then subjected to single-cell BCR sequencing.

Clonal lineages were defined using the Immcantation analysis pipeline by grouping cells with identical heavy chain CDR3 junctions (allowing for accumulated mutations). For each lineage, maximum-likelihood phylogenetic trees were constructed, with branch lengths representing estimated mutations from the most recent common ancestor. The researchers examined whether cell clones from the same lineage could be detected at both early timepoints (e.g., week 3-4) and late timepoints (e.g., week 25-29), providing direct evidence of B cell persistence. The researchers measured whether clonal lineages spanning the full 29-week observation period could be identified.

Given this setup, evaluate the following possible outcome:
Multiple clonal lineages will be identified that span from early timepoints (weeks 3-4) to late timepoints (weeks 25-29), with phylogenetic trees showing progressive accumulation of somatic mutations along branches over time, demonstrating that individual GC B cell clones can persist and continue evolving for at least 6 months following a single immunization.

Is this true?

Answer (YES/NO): YES